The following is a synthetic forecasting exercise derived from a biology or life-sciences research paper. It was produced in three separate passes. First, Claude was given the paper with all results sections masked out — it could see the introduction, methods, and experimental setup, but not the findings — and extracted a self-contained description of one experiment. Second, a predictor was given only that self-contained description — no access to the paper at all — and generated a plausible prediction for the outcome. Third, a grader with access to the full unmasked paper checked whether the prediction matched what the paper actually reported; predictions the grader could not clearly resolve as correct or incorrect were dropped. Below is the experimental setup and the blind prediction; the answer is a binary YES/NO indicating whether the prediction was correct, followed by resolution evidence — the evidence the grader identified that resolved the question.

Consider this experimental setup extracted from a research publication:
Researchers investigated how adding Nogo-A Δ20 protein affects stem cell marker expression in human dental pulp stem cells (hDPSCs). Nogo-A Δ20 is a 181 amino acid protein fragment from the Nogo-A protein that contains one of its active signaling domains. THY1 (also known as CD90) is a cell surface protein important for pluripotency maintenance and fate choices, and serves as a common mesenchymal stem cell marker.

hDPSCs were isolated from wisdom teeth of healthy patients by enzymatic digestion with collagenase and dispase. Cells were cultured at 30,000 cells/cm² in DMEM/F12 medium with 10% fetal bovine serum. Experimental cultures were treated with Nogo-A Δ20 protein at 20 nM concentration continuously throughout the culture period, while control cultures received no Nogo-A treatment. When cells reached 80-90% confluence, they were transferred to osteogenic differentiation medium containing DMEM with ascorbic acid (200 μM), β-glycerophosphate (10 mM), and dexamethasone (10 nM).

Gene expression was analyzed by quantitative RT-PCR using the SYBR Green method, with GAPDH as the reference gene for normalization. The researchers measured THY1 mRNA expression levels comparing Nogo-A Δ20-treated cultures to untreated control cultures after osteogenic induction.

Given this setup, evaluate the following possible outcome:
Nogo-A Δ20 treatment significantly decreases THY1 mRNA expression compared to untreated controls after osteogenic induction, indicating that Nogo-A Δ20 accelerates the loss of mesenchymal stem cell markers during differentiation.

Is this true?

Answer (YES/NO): NO